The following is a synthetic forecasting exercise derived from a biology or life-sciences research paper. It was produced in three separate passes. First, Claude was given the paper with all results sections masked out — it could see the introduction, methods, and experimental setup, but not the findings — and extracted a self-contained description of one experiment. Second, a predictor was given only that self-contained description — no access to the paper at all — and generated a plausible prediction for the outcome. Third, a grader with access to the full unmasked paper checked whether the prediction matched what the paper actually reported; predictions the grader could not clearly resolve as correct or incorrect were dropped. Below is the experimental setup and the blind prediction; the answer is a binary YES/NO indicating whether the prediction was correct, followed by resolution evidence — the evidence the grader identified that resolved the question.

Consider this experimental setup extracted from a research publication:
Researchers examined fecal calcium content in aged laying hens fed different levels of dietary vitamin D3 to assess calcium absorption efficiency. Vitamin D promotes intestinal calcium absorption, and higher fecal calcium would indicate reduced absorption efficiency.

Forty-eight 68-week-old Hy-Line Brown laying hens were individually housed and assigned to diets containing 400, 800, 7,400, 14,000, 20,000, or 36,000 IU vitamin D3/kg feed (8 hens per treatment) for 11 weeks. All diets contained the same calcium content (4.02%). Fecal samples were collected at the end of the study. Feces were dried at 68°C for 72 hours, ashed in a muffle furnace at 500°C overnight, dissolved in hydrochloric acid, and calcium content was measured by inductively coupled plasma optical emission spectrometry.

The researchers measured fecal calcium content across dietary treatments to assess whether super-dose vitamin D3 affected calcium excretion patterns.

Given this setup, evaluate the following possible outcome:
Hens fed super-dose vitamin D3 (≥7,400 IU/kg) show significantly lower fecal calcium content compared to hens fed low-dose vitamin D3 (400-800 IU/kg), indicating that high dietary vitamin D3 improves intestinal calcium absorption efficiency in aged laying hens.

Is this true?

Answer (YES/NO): NO